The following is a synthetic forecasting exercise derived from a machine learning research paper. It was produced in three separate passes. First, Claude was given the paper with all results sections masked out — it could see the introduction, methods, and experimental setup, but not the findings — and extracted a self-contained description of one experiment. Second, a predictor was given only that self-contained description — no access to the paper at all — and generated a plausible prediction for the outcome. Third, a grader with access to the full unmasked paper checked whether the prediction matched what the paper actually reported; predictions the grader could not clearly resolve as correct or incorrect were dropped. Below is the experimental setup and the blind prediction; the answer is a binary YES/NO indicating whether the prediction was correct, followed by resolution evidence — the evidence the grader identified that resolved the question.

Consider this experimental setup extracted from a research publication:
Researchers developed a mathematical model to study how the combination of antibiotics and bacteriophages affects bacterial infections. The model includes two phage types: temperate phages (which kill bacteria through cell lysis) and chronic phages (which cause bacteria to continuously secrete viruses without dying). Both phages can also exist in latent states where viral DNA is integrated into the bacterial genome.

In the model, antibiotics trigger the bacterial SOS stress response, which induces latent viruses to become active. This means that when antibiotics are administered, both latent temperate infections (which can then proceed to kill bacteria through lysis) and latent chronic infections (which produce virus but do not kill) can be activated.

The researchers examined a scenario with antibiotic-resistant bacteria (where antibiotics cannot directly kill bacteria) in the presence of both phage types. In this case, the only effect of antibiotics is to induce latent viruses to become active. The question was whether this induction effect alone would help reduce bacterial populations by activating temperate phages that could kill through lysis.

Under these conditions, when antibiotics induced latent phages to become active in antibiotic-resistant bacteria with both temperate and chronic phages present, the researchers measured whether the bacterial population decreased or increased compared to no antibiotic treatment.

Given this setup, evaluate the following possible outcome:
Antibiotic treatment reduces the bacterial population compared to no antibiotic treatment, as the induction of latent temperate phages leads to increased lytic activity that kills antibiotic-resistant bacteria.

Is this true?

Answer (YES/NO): NO